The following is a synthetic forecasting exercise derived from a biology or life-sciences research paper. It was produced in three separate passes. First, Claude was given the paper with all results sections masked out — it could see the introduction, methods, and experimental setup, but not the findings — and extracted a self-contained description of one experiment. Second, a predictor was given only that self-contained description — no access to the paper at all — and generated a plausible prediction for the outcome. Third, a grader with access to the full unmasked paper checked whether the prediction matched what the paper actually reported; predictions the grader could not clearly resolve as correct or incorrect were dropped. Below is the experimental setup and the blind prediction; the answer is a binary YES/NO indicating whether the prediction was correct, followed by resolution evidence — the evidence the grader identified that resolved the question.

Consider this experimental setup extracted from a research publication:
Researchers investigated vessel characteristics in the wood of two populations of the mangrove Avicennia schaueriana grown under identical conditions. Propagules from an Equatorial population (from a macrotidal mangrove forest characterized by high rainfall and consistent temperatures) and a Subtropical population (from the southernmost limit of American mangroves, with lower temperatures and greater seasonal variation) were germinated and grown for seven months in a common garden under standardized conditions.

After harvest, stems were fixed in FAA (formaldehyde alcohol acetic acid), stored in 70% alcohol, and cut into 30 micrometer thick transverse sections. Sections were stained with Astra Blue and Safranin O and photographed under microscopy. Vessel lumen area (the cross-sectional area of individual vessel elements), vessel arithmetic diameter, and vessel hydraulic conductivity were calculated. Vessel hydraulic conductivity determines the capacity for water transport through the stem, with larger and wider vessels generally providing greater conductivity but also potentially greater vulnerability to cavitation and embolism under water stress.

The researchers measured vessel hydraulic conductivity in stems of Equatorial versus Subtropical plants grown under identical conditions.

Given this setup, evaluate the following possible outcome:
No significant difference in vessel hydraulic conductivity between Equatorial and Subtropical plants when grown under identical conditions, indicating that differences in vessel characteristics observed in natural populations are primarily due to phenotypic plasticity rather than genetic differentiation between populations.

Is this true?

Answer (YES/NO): NO